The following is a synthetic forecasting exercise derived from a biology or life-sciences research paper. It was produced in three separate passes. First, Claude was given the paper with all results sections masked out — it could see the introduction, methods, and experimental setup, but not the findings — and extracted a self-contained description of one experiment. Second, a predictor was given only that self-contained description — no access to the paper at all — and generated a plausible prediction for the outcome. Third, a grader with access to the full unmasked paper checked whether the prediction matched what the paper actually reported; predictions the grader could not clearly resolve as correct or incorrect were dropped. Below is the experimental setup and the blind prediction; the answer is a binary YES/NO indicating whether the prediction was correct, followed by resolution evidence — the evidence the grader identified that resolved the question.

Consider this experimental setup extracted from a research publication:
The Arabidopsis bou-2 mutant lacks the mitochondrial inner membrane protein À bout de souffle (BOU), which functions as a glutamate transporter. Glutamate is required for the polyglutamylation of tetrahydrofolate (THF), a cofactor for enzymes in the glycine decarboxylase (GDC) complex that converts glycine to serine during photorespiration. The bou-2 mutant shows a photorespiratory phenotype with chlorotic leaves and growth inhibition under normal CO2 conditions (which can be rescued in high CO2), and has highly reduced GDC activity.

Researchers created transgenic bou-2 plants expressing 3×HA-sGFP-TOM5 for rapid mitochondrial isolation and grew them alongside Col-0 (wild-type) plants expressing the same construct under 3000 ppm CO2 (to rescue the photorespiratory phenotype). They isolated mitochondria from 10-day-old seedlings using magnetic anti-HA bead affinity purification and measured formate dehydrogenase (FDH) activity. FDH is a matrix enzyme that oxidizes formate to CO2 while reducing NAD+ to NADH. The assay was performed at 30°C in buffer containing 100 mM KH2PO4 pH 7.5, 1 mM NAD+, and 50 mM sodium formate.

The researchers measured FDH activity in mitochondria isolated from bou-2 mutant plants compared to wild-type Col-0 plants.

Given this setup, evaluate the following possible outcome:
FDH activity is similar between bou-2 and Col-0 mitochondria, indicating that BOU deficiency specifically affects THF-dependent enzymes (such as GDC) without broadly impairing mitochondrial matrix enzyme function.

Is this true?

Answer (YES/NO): YES